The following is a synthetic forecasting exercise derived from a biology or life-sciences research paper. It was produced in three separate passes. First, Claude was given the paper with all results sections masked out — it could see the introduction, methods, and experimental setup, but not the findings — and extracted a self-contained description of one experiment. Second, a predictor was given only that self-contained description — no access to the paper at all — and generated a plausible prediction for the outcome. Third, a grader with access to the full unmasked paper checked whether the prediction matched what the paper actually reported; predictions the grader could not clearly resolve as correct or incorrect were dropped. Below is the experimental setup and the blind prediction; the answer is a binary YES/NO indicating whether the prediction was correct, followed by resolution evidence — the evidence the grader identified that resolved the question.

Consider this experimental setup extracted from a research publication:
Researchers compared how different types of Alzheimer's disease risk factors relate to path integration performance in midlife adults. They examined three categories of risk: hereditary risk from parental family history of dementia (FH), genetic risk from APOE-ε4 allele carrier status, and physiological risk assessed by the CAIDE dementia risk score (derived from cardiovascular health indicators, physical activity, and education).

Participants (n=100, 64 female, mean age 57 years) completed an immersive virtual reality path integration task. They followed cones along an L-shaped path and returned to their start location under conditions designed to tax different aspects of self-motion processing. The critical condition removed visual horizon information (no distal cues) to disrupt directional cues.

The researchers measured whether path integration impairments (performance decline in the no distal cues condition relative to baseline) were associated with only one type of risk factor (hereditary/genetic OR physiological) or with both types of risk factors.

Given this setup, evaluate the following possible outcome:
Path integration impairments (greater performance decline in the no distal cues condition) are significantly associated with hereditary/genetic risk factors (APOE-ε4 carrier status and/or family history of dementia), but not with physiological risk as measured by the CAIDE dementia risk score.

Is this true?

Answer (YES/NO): NO